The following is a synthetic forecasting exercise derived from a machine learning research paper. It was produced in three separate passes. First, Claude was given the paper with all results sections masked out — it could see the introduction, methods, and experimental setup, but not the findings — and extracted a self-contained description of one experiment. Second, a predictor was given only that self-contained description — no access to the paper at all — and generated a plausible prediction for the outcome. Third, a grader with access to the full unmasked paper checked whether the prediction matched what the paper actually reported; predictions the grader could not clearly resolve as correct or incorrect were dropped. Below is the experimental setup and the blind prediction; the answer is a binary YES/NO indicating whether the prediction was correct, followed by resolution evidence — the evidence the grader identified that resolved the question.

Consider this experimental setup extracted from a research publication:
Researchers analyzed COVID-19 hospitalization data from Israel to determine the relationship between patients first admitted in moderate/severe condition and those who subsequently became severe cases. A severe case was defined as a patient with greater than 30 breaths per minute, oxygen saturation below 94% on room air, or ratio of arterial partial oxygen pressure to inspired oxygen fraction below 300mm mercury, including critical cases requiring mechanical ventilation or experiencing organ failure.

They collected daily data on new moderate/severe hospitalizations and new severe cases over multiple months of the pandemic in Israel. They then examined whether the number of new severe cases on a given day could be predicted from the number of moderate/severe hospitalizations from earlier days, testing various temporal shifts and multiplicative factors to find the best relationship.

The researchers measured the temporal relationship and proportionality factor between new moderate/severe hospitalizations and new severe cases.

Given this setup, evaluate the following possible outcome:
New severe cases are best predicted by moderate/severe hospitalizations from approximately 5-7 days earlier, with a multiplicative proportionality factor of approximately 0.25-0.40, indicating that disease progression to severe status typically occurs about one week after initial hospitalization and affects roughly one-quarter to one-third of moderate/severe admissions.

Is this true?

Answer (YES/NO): NO